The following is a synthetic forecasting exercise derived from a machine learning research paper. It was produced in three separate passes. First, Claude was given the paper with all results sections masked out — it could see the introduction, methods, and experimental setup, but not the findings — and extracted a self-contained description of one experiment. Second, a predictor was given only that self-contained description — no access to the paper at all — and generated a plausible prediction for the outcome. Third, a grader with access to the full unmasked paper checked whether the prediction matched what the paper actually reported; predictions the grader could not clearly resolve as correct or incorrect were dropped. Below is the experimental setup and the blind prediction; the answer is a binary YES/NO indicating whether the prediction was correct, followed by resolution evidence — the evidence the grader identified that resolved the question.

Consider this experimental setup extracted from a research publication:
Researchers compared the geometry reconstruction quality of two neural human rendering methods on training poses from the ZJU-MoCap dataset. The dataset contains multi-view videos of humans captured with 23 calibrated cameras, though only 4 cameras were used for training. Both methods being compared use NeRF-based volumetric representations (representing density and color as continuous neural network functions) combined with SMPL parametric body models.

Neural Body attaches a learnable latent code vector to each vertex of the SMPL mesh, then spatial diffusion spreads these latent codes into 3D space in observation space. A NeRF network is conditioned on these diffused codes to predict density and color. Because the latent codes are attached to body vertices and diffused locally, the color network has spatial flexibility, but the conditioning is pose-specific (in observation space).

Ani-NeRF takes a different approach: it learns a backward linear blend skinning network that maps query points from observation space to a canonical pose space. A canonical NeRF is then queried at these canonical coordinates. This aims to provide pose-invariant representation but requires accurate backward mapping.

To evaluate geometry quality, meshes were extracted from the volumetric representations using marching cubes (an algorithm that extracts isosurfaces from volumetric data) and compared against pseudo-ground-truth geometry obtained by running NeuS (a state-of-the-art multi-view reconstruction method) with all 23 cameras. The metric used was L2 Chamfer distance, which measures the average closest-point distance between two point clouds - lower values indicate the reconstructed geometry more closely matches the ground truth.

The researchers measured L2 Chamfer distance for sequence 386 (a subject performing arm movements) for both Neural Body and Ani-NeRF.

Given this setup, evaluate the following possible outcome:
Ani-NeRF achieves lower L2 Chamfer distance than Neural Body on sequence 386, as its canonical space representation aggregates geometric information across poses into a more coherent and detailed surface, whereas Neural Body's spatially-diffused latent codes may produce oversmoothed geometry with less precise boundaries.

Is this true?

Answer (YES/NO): NO